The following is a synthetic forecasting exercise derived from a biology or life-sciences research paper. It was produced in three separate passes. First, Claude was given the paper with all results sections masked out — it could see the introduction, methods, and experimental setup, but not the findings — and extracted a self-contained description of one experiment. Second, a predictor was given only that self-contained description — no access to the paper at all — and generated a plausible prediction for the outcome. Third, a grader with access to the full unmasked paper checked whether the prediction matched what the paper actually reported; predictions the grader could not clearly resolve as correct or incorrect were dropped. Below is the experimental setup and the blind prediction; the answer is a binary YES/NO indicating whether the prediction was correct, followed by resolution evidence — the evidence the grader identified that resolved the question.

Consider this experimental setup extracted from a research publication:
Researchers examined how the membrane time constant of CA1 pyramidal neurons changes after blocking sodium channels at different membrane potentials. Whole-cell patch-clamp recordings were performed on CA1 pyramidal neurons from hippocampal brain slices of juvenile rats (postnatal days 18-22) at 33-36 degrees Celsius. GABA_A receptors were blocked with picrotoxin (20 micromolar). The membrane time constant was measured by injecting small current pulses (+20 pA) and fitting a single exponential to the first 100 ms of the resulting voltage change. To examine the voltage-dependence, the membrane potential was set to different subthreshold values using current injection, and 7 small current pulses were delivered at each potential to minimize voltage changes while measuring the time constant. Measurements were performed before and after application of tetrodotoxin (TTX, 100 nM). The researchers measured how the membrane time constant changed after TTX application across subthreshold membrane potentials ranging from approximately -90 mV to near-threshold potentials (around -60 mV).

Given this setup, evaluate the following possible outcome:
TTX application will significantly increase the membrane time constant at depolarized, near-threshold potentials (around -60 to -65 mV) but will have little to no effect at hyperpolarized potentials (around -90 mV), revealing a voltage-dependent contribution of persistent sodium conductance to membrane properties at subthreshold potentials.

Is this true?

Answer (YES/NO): NO